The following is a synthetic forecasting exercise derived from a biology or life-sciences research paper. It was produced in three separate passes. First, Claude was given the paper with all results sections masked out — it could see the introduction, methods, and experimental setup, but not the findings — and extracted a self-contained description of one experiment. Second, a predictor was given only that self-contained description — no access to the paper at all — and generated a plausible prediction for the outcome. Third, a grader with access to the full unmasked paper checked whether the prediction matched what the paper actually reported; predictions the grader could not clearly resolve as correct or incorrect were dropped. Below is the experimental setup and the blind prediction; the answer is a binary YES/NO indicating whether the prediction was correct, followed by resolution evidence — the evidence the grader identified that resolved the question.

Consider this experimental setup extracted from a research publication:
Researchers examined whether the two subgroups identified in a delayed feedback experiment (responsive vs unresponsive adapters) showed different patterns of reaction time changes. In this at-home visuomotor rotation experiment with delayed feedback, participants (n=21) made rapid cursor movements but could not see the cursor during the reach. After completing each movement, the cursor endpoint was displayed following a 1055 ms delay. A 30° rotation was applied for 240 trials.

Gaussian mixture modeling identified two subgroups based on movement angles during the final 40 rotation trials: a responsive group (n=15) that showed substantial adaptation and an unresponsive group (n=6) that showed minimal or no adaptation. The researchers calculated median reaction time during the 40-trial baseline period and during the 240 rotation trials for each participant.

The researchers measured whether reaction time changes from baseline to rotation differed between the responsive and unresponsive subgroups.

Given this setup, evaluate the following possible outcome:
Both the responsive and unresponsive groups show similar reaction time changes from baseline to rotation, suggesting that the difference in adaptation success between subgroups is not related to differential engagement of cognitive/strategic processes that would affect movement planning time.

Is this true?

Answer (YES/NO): NO